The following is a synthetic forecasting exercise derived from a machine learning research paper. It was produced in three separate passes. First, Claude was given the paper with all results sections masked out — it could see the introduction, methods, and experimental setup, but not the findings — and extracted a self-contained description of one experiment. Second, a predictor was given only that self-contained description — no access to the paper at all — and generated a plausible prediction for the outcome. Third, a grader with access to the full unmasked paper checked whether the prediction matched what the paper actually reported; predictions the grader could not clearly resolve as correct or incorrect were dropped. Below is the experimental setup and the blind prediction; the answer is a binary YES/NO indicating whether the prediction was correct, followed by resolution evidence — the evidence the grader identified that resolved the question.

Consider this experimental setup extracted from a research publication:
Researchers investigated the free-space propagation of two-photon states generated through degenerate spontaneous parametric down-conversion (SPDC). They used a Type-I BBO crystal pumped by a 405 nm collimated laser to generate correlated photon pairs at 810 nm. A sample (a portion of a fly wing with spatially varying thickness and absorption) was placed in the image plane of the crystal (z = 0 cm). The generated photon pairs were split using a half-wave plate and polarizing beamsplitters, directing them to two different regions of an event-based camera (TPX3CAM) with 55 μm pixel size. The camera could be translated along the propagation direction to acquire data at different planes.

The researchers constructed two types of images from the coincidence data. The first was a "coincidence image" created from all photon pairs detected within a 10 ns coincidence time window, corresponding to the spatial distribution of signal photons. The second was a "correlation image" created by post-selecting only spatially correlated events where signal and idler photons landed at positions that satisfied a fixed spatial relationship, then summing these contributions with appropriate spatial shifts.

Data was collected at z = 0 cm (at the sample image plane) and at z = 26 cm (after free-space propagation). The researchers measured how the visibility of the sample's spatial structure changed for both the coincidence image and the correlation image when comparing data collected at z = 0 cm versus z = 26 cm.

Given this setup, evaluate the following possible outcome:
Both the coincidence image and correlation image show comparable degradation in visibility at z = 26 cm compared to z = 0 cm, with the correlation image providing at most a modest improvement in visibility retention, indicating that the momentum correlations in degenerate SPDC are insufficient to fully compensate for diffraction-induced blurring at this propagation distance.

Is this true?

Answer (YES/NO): NO